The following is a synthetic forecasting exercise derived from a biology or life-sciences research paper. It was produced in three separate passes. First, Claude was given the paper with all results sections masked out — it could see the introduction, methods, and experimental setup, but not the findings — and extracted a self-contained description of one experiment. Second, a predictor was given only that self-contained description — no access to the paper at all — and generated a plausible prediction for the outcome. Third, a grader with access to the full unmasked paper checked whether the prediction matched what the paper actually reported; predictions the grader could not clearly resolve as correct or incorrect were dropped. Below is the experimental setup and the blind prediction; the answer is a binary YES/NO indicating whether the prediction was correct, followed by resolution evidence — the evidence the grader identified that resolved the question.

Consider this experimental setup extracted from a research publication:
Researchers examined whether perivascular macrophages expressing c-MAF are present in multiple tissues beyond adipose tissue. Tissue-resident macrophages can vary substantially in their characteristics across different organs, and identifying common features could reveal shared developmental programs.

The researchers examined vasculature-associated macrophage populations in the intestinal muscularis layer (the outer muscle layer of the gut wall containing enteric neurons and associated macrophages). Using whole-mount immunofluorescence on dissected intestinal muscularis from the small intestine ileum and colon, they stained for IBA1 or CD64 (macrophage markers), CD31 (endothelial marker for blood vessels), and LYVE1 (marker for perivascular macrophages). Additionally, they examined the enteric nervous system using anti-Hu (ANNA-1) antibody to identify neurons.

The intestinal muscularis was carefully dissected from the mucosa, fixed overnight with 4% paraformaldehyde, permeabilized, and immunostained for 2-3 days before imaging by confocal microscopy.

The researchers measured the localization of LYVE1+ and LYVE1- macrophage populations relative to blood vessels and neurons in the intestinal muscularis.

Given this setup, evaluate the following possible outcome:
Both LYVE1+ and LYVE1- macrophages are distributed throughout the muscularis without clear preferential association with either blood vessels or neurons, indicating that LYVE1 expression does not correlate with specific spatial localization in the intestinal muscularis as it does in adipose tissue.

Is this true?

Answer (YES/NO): NO